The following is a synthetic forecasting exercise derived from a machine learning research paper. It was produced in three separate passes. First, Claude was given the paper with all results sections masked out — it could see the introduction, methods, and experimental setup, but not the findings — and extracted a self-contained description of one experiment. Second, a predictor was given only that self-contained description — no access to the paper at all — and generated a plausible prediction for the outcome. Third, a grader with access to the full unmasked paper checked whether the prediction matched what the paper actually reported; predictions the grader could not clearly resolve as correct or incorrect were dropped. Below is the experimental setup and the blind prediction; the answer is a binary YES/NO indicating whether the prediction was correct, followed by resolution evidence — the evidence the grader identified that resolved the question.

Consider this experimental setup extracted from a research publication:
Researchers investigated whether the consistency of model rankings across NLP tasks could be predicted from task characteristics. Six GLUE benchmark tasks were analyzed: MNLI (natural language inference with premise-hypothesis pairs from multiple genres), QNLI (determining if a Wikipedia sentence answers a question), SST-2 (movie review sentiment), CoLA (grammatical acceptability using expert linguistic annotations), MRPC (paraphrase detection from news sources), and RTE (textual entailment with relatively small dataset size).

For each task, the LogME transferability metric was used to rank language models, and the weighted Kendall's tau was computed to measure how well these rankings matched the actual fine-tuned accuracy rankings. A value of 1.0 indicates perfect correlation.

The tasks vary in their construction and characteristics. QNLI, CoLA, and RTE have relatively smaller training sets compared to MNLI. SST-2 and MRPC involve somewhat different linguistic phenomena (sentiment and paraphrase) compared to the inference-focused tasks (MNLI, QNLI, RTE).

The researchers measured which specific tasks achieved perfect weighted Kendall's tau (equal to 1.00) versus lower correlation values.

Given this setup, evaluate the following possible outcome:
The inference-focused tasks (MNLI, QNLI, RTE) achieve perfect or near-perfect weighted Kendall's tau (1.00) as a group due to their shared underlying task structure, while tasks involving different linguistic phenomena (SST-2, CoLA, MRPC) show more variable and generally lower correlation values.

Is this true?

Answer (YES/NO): NO